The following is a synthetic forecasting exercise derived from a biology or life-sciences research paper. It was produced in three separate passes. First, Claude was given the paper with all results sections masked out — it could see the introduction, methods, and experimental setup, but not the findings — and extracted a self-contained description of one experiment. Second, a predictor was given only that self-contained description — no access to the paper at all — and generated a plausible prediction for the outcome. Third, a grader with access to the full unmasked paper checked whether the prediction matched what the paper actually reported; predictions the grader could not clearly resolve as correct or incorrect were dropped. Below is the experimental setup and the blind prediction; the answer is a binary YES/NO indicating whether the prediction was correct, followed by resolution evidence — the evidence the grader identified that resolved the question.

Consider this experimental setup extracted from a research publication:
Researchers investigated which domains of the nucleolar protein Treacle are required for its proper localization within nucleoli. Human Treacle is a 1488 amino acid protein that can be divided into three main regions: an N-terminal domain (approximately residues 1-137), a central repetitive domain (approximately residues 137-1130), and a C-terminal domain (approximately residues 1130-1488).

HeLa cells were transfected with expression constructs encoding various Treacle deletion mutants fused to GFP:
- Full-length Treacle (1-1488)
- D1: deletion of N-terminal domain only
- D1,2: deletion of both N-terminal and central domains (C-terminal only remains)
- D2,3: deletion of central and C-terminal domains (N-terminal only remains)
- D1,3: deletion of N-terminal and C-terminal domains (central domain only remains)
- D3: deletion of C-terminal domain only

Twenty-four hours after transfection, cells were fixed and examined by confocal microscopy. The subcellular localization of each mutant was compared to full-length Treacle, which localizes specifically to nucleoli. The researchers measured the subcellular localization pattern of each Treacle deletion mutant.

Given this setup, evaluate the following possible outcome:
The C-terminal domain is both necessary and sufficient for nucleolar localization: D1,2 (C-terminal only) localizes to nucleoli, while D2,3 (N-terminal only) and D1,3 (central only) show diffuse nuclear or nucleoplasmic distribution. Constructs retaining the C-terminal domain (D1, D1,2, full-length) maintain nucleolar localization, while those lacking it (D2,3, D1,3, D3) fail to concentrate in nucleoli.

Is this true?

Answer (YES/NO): NO